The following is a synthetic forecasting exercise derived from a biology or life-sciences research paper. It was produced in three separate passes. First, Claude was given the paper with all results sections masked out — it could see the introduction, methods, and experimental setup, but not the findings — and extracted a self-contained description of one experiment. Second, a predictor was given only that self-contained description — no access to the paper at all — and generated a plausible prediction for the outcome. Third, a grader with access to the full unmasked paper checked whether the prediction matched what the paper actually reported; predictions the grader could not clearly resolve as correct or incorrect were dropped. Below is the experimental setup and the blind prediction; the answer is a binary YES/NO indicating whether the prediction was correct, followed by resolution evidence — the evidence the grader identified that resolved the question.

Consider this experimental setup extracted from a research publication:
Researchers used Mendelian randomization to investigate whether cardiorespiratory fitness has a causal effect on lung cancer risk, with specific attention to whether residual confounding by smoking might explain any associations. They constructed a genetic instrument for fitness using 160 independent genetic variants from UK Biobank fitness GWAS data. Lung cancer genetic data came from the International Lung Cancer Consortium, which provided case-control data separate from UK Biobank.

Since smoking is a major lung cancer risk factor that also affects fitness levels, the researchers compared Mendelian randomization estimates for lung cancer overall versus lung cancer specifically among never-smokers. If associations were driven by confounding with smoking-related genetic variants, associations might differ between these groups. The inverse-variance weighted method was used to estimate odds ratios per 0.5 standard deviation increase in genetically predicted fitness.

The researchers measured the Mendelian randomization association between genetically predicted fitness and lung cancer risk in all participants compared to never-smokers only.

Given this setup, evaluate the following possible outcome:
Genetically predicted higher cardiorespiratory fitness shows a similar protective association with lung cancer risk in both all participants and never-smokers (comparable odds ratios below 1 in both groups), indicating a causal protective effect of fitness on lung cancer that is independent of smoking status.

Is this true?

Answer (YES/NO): NO